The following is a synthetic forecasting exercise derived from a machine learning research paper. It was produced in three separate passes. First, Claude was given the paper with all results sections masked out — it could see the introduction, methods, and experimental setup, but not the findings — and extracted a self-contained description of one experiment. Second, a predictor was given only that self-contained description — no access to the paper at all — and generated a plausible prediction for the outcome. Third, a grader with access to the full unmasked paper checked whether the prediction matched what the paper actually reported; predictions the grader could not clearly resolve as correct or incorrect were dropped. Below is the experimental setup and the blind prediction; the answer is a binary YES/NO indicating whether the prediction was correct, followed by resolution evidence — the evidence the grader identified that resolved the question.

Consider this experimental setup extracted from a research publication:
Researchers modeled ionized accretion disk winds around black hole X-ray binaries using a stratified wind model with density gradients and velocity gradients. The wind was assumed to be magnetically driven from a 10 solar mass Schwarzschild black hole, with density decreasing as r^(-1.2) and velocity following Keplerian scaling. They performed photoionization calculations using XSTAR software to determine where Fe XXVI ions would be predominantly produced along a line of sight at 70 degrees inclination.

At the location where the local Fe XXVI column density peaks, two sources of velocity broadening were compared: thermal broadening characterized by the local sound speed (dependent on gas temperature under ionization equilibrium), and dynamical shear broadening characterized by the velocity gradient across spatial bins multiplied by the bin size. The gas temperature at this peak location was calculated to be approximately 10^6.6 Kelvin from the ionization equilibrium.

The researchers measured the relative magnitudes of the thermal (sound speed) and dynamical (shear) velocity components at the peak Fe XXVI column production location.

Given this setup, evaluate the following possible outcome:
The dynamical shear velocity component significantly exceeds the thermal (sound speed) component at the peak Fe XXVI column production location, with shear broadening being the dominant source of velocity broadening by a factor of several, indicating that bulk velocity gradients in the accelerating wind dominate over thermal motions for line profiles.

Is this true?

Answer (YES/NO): NO